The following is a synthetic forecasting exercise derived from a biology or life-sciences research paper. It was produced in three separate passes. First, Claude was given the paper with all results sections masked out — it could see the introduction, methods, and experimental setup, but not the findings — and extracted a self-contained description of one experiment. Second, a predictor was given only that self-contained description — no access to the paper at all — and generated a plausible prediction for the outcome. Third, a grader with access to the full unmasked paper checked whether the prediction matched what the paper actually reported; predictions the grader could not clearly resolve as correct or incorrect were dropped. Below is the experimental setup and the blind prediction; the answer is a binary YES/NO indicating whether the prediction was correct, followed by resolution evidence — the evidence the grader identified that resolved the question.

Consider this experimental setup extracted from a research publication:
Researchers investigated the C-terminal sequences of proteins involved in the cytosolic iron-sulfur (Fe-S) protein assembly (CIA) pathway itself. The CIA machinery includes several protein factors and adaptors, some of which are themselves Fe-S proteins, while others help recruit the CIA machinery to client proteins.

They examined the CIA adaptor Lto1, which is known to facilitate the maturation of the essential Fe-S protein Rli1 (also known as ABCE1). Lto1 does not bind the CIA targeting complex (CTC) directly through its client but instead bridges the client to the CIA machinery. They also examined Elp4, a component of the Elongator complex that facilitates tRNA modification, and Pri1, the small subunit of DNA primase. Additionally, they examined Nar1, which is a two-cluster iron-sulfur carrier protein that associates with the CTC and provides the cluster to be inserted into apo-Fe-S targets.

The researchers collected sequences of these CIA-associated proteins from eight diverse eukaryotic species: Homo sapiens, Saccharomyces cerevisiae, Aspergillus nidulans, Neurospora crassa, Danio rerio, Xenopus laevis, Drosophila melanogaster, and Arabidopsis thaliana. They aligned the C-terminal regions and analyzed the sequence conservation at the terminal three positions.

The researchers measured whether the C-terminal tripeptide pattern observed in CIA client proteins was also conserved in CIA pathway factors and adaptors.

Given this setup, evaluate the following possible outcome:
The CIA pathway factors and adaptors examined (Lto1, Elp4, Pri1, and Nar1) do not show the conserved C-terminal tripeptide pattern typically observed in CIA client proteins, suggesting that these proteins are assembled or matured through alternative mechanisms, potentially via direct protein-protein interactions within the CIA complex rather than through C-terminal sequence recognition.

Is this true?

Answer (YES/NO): NO